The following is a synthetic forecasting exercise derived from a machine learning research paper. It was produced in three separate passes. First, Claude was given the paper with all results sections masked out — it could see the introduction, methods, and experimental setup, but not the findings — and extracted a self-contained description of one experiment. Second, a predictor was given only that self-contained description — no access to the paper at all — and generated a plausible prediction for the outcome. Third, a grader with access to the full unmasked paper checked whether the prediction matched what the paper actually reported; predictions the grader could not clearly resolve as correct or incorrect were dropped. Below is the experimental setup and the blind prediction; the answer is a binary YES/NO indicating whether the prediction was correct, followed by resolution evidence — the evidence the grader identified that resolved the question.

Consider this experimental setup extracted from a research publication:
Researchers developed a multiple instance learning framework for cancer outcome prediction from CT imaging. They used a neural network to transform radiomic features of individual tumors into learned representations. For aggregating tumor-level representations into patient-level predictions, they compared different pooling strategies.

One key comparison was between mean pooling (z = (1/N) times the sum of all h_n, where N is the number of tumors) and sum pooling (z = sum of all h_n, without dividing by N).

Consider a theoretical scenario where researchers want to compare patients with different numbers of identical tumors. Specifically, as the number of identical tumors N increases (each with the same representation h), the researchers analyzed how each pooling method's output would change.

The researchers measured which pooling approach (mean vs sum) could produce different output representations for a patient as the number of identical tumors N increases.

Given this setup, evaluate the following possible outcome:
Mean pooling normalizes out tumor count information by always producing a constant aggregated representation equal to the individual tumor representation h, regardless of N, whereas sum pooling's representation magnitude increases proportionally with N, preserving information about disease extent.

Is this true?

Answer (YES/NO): YES